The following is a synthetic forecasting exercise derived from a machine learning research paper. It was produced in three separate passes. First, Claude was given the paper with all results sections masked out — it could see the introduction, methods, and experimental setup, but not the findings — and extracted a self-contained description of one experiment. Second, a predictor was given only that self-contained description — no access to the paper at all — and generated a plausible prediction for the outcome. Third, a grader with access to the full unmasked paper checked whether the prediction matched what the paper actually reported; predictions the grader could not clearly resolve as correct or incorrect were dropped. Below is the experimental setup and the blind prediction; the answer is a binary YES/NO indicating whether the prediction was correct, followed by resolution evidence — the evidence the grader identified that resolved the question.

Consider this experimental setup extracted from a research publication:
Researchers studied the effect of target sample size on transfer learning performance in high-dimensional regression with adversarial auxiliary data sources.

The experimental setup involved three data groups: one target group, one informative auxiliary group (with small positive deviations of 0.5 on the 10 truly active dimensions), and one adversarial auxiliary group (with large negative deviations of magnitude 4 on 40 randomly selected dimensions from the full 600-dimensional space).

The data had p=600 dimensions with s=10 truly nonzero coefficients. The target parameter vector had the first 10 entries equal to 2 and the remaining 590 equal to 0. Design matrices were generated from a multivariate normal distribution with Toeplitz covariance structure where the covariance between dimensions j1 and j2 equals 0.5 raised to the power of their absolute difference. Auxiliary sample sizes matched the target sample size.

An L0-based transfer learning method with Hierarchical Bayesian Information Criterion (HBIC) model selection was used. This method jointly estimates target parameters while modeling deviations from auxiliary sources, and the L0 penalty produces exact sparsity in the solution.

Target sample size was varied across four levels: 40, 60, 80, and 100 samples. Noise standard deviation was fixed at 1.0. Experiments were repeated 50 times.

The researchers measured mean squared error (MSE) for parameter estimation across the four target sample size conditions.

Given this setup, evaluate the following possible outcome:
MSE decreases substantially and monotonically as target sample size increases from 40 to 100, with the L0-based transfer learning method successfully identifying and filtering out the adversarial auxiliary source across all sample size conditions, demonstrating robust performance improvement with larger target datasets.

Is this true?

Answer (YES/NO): NO